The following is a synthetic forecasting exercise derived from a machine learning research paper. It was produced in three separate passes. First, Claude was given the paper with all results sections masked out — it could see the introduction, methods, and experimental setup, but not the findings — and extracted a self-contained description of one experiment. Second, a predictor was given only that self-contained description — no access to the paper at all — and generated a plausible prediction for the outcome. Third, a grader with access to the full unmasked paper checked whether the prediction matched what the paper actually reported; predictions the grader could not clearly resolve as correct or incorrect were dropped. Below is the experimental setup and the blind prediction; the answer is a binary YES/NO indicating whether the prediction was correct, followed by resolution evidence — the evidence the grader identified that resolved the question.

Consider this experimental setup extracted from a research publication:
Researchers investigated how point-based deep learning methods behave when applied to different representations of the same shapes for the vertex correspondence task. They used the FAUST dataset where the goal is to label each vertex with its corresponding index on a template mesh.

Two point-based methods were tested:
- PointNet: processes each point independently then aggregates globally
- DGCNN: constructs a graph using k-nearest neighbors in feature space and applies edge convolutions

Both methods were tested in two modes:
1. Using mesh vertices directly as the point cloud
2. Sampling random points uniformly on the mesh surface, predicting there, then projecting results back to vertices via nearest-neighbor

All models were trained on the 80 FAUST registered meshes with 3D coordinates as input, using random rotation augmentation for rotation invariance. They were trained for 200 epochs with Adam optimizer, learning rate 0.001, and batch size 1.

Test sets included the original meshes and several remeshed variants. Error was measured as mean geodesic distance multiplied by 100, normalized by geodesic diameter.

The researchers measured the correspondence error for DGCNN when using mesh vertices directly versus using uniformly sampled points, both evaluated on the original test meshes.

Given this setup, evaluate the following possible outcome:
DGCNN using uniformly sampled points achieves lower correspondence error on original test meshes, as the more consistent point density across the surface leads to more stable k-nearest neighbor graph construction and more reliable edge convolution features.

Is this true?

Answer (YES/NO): NO